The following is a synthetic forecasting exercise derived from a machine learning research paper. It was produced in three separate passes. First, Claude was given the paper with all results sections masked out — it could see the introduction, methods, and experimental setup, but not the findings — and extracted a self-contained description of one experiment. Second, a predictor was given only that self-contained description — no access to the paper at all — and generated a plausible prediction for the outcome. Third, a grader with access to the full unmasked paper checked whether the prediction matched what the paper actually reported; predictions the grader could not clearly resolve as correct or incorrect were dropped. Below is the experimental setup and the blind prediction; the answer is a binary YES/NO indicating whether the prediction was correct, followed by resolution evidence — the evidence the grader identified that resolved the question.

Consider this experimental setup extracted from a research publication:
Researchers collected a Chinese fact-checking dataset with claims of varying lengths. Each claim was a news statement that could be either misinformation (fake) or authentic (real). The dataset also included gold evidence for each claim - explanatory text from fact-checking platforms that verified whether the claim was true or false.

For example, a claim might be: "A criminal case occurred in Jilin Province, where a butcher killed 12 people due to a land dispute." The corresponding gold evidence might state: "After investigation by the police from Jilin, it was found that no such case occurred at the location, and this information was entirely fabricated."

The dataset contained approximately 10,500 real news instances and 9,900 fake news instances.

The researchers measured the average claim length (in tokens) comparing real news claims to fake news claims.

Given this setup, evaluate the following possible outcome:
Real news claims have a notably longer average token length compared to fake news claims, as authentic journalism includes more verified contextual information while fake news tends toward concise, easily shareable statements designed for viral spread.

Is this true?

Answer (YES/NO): NO